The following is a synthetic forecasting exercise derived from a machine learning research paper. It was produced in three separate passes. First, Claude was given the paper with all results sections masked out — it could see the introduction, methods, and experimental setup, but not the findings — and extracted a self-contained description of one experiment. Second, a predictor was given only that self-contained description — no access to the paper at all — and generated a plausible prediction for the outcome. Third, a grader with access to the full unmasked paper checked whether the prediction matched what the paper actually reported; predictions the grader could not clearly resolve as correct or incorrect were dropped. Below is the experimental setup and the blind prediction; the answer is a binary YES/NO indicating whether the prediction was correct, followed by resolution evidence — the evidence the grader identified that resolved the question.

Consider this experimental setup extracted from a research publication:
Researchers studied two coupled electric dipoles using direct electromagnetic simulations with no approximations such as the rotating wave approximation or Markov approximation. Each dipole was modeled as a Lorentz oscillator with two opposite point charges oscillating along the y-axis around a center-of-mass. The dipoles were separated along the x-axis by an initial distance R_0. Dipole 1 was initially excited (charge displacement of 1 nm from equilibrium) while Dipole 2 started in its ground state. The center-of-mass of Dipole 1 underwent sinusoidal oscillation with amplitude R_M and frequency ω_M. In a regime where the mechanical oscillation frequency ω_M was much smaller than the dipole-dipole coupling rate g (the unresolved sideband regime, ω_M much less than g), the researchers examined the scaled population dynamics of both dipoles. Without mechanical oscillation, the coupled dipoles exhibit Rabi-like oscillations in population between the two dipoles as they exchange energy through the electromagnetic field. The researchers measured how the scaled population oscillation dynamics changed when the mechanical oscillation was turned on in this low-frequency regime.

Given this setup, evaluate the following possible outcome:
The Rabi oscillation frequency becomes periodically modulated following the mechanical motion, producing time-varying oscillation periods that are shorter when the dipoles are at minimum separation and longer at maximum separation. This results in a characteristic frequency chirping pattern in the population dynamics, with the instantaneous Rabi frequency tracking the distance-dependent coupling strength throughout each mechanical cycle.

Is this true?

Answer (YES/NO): YES